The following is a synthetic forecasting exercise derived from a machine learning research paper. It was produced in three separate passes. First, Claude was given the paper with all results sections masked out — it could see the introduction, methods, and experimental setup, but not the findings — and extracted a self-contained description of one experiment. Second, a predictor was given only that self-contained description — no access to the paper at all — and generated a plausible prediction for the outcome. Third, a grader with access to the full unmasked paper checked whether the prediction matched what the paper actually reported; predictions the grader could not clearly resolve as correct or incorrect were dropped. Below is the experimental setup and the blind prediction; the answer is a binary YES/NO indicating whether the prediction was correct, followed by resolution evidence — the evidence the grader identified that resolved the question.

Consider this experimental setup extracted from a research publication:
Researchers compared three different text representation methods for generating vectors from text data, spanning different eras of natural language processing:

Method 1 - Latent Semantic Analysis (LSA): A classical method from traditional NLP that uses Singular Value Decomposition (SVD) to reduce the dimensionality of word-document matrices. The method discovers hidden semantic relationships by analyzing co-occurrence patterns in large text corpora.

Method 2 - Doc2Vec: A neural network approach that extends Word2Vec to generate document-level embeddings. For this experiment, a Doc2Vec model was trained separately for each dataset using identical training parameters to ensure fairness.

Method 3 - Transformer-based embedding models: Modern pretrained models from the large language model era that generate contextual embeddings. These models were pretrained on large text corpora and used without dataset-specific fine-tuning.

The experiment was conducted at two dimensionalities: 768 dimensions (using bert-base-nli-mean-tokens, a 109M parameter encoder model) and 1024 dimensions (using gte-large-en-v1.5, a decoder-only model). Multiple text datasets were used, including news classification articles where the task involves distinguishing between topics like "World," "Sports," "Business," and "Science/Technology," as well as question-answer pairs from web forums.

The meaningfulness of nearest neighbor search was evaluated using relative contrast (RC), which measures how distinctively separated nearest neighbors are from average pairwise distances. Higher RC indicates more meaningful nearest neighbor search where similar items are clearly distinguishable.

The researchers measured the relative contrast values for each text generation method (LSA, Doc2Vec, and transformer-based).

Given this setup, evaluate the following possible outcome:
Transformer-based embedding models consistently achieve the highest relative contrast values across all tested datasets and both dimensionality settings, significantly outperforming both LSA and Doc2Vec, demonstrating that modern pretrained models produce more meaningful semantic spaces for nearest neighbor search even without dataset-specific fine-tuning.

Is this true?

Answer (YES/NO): NO